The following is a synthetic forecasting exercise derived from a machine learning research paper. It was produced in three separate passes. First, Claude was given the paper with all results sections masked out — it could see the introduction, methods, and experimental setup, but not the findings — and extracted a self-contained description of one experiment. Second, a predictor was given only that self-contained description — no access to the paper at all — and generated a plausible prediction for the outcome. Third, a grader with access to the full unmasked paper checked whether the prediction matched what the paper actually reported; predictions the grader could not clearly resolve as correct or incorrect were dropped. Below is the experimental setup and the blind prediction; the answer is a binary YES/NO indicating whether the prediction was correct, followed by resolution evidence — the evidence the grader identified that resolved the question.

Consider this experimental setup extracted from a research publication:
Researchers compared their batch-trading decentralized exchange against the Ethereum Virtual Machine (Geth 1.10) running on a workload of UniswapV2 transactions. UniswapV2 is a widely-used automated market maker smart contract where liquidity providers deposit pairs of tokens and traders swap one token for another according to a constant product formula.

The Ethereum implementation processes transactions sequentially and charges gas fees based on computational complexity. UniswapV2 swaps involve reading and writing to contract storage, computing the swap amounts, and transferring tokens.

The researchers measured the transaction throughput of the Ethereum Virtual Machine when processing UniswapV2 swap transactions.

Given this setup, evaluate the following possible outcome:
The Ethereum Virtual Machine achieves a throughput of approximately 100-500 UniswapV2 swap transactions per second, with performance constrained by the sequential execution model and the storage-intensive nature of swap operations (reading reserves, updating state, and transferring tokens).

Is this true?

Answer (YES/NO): NO